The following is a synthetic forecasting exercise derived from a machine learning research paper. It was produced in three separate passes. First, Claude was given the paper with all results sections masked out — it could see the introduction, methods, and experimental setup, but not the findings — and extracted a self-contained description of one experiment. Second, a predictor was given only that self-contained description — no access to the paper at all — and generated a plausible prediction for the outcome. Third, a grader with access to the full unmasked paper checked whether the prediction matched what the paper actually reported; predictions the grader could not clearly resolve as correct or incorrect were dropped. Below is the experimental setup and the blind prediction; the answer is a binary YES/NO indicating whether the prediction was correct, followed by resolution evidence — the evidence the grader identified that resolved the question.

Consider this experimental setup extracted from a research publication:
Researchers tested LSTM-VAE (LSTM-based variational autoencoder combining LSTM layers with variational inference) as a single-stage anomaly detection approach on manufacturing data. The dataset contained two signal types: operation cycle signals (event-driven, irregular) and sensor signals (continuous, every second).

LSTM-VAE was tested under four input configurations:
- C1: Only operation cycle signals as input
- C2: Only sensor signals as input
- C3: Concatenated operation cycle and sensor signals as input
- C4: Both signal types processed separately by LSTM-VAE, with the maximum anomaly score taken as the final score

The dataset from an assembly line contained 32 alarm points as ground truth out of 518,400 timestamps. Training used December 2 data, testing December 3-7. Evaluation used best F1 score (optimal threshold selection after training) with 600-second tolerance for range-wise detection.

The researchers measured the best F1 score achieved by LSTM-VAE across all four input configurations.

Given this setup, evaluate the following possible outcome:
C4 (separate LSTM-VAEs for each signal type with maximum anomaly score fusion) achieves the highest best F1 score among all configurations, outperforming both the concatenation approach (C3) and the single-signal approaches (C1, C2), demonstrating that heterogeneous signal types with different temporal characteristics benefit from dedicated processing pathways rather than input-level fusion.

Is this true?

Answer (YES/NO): NO